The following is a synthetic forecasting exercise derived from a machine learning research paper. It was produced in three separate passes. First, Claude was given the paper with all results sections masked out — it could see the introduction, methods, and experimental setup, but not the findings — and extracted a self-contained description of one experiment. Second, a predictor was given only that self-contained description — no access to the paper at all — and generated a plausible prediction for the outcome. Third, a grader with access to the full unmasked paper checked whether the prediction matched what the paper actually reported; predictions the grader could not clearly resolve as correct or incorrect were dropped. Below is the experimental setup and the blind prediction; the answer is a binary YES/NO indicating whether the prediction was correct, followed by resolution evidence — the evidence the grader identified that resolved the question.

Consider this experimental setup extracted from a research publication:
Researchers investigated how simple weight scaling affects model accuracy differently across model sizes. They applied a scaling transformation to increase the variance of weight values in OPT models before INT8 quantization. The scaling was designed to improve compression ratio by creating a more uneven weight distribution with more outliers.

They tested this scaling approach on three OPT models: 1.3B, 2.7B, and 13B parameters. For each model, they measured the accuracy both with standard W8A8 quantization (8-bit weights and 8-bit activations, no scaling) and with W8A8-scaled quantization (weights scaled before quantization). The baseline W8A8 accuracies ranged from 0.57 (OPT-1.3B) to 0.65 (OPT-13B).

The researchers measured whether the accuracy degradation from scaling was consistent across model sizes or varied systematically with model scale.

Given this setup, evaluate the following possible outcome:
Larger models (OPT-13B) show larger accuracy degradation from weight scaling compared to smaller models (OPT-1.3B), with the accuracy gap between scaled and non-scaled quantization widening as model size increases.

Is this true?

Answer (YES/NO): YES